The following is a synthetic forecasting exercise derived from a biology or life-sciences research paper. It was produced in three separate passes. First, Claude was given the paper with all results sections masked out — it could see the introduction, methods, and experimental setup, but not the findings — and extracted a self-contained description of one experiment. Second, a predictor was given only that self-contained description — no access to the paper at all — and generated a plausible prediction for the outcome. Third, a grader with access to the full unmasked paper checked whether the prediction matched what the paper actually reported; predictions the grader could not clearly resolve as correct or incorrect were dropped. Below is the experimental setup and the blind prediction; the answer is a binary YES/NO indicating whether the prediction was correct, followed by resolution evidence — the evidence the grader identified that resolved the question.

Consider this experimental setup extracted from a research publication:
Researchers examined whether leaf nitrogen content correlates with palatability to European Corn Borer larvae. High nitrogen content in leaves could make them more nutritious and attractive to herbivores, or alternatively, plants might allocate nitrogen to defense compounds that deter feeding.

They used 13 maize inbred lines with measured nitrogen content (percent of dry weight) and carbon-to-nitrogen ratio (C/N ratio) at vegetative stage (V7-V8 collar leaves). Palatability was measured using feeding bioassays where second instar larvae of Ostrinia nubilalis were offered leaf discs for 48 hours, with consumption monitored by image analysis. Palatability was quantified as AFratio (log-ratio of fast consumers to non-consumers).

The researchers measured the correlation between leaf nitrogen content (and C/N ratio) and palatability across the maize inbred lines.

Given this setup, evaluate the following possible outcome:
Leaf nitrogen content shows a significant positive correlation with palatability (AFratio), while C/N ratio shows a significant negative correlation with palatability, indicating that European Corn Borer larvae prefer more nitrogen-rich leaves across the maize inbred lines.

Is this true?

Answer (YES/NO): NO